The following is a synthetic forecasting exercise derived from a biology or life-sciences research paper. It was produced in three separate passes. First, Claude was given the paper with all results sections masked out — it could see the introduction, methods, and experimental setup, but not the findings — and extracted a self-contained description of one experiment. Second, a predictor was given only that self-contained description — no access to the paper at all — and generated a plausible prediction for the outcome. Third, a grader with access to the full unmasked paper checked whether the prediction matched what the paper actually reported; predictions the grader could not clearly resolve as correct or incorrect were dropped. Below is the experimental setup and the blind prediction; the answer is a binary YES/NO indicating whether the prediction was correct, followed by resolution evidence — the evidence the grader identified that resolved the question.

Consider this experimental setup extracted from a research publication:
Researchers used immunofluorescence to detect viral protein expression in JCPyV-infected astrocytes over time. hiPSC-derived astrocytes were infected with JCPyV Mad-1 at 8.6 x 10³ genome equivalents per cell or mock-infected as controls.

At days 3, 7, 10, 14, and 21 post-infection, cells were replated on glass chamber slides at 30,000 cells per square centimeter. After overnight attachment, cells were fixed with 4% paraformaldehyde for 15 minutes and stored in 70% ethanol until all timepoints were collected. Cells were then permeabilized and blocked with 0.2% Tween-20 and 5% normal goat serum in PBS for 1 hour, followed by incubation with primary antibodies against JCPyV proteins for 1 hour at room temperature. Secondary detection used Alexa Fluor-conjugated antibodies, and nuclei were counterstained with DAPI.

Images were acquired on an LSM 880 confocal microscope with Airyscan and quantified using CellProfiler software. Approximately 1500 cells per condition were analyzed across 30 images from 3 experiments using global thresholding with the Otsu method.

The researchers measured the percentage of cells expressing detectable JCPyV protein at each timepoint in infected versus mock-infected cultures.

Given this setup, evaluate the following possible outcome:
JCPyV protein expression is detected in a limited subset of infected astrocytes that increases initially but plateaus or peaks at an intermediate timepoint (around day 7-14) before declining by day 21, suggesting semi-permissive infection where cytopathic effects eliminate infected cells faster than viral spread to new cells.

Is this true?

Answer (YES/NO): NO